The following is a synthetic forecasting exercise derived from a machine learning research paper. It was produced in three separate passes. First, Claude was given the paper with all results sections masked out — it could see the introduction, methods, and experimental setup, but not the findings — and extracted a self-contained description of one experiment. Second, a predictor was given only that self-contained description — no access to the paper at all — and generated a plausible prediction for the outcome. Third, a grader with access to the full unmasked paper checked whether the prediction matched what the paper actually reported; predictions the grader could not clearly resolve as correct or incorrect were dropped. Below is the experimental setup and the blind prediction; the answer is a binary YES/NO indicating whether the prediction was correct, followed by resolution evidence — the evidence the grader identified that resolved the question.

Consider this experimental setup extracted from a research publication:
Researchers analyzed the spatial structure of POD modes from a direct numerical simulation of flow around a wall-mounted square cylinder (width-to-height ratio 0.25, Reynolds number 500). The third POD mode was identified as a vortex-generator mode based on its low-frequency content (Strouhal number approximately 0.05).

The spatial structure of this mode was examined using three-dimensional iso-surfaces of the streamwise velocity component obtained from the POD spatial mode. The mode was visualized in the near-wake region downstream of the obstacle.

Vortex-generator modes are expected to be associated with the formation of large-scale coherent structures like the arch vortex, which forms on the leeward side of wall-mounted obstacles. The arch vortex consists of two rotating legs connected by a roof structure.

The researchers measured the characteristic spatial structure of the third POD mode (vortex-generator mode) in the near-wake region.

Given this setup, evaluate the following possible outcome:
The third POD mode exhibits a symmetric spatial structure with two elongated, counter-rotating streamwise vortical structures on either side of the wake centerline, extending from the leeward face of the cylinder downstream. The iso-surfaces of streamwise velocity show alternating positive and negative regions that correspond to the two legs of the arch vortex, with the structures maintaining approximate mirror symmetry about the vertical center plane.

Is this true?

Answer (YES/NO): NO